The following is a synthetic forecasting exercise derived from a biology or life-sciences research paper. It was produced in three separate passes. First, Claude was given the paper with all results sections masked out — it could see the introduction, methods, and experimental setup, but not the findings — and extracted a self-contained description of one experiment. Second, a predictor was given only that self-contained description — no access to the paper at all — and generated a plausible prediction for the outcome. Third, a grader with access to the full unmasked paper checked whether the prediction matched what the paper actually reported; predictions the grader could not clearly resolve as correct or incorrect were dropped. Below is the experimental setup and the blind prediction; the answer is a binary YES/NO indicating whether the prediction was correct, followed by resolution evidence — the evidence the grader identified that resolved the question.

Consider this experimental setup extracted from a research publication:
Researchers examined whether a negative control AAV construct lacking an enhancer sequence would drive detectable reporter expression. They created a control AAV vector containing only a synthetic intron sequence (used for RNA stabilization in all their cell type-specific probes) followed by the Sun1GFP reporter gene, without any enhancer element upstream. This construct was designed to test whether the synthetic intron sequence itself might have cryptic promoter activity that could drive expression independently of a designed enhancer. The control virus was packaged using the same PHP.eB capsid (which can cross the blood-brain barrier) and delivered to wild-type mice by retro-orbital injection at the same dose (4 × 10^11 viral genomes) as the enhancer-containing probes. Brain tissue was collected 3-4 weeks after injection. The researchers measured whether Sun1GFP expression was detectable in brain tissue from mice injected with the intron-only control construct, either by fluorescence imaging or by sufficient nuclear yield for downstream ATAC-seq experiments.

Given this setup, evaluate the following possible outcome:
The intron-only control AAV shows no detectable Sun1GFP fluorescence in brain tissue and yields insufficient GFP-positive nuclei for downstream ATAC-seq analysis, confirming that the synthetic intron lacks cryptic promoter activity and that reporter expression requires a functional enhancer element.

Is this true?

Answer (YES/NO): NO